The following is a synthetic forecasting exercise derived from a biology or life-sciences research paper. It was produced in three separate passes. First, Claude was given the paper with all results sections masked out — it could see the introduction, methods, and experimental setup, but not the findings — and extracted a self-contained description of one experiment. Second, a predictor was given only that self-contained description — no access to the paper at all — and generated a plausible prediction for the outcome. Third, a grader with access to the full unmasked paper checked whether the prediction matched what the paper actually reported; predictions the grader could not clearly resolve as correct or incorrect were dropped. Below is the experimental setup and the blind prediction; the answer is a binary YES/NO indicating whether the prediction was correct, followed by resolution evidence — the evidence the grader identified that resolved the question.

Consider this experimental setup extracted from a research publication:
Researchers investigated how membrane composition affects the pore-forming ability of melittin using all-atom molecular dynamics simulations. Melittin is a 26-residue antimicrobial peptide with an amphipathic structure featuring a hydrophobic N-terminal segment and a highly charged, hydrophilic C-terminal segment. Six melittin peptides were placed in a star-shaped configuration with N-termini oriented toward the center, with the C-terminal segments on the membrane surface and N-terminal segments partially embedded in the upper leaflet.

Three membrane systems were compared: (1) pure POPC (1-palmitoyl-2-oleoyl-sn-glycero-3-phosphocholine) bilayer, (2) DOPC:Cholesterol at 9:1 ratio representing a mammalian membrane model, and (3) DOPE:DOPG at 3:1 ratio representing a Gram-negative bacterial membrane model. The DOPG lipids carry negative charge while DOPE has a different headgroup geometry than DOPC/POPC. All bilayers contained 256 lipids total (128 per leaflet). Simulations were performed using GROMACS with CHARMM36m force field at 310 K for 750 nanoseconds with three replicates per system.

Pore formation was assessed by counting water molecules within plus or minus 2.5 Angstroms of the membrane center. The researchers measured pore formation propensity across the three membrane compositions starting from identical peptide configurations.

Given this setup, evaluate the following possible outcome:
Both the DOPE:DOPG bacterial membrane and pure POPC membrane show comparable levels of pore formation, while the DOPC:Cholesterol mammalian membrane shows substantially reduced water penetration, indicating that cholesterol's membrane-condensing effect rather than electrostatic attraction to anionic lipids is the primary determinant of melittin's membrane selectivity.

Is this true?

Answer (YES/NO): NO